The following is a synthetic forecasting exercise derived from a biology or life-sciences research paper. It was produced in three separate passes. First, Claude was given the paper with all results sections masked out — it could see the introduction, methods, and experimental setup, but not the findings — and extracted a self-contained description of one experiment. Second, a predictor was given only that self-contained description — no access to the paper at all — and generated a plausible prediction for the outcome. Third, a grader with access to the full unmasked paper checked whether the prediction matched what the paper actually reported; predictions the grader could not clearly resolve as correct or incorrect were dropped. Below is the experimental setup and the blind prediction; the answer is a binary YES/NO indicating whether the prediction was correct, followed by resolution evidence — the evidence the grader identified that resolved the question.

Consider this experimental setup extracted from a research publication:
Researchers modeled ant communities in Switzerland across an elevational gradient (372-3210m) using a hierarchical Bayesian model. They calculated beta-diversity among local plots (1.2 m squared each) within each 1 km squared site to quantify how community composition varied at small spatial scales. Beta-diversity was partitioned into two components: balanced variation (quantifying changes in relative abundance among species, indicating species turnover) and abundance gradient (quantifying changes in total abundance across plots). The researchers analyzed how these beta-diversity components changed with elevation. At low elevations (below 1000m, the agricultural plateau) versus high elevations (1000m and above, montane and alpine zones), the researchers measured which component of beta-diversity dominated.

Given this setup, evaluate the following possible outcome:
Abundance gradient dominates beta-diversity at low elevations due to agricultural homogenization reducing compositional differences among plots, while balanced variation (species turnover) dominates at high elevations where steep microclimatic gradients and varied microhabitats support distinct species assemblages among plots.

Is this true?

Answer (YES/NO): NO